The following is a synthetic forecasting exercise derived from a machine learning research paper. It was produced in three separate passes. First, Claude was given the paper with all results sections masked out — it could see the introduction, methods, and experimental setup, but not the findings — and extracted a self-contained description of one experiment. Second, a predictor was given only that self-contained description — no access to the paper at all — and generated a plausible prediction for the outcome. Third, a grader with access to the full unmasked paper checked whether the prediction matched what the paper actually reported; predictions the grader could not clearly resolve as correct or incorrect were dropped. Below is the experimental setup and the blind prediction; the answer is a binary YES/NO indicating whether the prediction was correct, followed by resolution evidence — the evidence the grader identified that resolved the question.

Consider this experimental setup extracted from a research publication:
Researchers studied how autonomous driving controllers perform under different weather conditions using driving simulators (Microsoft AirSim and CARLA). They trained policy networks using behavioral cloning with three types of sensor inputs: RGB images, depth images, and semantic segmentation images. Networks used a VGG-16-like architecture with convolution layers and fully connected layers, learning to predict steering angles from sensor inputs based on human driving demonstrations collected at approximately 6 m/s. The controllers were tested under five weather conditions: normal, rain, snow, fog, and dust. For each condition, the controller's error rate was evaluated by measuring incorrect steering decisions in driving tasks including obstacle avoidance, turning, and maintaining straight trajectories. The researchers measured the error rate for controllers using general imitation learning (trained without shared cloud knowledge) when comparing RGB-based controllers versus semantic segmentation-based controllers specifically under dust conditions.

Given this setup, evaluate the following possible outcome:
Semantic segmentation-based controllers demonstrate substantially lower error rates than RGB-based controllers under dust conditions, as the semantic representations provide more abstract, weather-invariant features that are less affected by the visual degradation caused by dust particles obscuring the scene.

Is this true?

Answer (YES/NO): YES